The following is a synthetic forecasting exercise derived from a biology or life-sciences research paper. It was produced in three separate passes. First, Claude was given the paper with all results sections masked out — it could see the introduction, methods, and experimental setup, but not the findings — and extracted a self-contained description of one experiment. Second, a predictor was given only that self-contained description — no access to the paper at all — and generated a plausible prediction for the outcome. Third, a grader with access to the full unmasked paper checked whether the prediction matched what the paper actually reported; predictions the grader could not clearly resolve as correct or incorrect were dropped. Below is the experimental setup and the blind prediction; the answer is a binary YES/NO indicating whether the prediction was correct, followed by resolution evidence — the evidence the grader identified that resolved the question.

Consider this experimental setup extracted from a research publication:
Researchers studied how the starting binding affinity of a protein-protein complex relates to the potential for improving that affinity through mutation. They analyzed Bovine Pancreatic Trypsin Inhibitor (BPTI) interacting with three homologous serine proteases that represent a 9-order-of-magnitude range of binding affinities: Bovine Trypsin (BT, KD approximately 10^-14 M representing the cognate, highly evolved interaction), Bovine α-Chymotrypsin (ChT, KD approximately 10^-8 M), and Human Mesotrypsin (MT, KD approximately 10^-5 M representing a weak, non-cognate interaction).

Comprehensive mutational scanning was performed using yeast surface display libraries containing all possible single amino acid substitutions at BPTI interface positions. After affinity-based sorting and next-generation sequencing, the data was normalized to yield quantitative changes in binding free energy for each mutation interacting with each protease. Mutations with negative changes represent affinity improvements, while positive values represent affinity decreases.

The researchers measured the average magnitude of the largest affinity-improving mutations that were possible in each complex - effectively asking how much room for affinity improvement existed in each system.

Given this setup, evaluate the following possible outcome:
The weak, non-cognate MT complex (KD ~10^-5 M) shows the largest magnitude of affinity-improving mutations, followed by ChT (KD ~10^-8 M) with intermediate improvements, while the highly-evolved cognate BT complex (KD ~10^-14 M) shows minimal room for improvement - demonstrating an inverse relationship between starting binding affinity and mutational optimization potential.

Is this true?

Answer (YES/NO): NO